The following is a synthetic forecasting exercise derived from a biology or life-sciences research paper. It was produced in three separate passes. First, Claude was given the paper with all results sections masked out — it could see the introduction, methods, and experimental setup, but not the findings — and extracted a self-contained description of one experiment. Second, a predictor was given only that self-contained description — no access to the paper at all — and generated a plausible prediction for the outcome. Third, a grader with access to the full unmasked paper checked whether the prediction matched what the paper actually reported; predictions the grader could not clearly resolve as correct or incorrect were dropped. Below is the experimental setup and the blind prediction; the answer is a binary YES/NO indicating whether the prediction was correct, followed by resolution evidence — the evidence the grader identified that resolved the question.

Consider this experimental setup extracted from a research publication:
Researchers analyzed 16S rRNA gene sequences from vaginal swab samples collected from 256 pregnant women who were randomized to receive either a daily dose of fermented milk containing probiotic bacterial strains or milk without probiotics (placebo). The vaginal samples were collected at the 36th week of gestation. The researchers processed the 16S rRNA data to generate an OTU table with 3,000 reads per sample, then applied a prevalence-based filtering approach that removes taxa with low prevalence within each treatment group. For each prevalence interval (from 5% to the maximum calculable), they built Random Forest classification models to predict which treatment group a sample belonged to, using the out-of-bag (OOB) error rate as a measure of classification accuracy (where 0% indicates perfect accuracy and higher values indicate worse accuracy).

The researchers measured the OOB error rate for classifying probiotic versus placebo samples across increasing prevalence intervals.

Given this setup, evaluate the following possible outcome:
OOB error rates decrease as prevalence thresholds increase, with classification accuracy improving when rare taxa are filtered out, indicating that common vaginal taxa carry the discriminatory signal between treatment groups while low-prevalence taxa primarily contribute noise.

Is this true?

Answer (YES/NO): NO